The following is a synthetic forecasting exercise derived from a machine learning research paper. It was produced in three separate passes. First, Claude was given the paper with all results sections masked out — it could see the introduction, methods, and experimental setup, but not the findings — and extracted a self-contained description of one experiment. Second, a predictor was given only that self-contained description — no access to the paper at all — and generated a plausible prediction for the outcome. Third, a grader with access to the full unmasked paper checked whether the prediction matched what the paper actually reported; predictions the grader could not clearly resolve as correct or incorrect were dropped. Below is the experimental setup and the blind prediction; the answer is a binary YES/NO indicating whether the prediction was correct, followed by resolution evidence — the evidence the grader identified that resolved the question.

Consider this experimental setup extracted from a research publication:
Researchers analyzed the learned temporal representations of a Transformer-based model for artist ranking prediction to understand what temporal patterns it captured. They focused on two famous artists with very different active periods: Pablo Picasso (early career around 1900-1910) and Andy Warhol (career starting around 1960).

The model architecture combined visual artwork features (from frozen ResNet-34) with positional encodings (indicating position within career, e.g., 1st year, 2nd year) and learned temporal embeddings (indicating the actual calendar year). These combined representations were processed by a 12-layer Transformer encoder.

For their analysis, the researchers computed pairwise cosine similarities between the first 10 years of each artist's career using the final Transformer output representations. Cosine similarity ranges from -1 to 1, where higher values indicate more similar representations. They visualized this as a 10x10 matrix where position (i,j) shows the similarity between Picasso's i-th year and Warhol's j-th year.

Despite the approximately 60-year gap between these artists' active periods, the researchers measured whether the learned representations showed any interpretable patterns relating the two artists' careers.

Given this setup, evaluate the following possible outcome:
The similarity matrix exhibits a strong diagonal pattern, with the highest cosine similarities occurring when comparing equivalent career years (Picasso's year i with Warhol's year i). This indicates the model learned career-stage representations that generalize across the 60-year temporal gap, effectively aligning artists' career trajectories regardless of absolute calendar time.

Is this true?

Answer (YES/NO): NO